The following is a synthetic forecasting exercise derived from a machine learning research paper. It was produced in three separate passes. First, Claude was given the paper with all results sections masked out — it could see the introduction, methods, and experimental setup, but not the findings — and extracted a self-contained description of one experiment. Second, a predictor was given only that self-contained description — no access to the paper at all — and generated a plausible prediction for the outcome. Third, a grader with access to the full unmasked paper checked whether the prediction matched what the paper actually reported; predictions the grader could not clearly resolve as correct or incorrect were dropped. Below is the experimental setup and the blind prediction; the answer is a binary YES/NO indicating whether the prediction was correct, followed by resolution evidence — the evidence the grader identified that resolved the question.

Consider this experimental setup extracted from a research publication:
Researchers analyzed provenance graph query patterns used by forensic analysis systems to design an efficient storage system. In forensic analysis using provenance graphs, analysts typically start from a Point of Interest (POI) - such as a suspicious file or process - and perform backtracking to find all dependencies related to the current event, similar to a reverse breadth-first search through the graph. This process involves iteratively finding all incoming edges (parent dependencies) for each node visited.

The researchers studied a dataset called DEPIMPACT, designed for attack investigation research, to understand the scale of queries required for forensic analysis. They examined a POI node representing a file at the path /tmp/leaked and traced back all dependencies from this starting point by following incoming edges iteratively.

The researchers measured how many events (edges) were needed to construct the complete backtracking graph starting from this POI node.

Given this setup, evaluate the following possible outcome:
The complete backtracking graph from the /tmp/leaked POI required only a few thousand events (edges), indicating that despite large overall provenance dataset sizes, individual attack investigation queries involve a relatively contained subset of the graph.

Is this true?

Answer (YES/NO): NO